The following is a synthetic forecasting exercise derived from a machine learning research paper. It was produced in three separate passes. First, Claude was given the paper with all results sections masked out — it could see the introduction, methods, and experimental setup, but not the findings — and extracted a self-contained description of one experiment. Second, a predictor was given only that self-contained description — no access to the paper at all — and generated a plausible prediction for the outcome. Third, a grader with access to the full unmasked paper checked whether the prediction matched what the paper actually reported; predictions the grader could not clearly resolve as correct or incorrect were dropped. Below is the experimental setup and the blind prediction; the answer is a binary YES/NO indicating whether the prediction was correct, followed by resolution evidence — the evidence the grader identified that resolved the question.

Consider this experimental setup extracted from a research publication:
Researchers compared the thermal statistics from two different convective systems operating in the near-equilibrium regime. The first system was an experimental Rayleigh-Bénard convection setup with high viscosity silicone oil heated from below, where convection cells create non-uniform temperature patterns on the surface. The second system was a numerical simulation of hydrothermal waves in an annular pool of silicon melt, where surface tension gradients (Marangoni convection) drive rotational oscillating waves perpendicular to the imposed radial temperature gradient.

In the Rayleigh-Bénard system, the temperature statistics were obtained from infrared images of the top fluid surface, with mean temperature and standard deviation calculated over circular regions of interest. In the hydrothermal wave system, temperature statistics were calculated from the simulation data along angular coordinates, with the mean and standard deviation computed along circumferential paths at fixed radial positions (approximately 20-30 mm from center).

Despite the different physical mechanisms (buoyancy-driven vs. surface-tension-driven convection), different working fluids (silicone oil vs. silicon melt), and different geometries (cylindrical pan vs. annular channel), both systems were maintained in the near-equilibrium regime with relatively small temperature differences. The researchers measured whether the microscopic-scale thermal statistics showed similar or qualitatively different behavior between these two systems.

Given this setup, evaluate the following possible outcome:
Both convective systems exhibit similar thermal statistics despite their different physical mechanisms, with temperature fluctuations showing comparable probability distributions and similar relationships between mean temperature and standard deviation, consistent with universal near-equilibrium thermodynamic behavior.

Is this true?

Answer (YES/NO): YES